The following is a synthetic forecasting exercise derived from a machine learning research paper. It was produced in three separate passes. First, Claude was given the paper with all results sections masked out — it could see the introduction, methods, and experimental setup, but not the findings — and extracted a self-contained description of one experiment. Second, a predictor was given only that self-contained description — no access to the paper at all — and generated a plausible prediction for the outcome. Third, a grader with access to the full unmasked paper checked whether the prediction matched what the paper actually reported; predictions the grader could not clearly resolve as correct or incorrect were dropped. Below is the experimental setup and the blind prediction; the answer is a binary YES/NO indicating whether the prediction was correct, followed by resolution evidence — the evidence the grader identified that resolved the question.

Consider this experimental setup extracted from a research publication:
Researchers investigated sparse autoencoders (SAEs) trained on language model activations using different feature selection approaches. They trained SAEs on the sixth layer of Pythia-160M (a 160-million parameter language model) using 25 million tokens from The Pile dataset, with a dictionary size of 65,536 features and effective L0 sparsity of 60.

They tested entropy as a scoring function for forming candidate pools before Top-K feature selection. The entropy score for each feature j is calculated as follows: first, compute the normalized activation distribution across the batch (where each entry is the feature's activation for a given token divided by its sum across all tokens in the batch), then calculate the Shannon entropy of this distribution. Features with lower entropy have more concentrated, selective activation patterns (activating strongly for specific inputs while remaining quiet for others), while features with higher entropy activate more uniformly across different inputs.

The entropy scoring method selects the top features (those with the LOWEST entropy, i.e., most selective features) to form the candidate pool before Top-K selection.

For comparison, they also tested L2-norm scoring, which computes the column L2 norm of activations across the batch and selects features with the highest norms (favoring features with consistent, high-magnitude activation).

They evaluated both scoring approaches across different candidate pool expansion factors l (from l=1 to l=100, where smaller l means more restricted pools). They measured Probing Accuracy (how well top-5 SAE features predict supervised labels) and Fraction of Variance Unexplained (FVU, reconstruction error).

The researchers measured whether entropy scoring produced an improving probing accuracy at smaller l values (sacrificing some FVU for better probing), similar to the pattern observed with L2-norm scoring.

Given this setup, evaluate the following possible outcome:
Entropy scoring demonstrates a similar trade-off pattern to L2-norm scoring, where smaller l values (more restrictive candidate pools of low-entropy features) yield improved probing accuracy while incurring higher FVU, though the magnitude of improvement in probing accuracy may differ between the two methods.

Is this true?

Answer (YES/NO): NO